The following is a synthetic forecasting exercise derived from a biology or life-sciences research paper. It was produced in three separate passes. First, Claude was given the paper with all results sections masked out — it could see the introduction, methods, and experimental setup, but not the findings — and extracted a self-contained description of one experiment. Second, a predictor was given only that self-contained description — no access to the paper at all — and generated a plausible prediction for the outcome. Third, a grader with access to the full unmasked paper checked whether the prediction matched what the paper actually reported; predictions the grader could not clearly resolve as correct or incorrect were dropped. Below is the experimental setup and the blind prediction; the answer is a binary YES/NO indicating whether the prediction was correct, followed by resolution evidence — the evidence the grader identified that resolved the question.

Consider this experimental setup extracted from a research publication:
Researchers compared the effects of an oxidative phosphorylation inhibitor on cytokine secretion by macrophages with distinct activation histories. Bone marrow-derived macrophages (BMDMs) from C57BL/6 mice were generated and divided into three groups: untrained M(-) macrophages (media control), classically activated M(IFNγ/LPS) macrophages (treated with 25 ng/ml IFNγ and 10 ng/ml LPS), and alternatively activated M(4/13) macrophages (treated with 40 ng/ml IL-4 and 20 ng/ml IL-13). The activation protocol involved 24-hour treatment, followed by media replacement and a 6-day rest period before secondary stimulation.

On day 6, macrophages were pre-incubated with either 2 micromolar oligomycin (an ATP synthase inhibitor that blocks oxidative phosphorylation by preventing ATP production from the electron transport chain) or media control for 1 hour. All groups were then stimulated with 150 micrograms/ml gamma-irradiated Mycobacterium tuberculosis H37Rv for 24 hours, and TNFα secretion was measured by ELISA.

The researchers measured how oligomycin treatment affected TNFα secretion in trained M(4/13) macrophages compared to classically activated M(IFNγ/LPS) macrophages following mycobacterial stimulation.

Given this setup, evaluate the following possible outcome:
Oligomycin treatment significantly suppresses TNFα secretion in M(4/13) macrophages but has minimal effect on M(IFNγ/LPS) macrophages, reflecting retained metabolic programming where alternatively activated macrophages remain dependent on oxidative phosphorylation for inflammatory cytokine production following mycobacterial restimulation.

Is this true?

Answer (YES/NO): YES